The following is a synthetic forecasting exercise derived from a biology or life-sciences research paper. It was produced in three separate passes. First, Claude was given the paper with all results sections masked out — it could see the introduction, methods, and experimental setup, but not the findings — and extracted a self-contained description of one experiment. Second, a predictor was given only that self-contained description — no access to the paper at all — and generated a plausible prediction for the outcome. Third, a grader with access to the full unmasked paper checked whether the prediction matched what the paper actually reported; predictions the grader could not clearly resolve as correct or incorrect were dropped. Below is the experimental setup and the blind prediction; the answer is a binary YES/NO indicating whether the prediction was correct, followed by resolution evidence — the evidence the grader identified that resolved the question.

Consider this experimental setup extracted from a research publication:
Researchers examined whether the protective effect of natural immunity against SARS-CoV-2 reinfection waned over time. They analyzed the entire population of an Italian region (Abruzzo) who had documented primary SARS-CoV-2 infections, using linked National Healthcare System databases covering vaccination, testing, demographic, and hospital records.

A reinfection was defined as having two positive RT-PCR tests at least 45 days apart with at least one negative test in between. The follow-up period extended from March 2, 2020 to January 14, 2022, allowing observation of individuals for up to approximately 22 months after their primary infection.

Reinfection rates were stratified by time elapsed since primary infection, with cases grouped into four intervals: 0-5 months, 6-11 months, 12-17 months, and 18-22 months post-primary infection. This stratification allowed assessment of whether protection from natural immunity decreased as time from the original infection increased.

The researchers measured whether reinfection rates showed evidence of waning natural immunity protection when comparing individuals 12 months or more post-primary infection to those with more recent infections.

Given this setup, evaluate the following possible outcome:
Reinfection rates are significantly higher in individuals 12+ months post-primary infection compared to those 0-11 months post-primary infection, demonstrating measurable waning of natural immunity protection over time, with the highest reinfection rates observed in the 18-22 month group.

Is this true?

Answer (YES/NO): NO